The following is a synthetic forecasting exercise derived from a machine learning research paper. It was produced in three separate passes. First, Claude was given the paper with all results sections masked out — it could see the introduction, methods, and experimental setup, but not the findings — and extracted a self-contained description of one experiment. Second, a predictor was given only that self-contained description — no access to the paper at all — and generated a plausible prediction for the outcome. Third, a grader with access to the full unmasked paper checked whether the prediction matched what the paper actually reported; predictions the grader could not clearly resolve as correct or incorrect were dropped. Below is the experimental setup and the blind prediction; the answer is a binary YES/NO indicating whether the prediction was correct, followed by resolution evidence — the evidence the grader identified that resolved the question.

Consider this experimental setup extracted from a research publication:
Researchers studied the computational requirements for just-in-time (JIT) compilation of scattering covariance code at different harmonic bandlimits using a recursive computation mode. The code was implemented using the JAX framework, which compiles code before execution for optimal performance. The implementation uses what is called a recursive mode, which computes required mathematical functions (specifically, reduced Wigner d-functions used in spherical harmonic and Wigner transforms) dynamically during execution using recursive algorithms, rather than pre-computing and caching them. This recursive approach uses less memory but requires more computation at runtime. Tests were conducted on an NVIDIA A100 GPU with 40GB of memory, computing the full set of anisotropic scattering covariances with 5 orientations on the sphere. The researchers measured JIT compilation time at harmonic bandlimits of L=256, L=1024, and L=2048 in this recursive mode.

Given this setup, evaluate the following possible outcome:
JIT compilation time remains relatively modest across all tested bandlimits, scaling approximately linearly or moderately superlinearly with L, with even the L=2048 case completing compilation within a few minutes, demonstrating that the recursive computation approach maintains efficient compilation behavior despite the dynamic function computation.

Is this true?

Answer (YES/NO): NO